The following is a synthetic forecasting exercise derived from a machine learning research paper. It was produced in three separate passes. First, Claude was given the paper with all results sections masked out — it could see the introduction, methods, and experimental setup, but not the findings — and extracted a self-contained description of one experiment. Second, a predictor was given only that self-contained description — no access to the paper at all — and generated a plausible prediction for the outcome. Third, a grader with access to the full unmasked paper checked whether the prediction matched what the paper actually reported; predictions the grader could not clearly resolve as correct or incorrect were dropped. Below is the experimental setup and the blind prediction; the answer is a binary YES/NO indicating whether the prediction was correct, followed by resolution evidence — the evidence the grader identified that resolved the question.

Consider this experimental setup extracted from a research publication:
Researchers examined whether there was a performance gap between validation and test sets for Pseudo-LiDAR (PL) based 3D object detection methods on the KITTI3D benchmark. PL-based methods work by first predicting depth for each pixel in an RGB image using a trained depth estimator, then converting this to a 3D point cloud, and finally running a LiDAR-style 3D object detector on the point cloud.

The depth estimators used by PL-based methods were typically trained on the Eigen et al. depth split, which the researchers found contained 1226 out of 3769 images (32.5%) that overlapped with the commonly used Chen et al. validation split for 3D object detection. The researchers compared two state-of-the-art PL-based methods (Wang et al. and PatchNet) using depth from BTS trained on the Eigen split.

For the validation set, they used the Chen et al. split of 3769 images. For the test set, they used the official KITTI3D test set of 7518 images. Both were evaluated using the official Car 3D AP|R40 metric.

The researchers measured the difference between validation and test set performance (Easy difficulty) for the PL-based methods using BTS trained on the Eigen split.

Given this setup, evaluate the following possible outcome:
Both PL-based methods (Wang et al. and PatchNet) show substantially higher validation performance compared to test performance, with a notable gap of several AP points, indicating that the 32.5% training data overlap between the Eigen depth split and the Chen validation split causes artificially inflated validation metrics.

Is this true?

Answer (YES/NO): YES